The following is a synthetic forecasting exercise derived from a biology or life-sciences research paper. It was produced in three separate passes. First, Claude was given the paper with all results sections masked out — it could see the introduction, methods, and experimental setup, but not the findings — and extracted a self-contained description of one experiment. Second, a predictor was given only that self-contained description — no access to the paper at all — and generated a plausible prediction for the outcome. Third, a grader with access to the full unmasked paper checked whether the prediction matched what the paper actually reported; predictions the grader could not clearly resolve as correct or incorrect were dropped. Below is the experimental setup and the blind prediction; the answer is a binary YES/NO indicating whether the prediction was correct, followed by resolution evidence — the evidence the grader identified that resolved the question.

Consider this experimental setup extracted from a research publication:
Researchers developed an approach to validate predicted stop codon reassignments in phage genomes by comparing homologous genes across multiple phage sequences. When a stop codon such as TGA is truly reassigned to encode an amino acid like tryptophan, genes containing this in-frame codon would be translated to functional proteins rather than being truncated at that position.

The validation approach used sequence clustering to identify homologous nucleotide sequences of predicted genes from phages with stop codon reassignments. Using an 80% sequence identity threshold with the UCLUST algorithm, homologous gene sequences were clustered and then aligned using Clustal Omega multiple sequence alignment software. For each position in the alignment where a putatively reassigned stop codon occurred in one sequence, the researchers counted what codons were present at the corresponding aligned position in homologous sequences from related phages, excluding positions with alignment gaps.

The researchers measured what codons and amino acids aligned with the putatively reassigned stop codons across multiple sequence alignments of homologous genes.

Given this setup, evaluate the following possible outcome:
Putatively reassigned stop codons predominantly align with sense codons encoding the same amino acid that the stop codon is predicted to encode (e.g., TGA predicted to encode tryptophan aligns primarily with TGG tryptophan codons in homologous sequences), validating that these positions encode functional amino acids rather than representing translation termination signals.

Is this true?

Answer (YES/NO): YES